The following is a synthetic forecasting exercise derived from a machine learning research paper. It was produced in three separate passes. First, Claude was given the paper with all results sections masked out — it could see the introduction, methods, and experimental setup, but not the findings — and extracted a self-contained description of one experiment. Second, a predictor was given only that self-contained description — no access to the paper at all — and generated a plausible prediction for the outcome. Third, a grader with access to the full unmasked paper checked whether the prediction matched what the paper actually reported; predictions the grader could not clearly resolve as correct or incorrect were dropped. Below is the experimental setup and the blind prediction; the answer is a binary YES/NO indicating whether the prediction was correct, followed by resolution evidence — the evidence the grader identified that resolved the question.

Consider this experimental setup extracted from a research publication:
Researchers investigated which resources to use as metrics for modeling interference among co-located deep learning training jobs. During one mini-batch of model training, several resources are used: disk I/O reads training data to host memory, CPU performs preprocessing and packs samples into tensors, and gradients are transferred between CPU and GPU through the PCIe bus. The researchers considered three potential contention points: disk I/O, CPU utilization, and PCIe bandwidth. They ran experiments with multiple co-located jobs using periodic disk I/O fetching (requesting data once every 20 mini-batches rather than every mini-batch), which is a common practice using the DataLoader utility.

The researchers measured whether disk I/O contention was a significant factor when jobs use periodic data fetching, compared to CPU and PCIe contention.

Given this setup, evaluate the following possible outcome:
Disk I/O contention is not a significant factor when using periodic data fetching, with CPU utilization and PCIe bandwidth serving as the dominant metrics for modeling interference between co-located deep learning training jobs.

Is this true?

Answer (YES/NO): YES